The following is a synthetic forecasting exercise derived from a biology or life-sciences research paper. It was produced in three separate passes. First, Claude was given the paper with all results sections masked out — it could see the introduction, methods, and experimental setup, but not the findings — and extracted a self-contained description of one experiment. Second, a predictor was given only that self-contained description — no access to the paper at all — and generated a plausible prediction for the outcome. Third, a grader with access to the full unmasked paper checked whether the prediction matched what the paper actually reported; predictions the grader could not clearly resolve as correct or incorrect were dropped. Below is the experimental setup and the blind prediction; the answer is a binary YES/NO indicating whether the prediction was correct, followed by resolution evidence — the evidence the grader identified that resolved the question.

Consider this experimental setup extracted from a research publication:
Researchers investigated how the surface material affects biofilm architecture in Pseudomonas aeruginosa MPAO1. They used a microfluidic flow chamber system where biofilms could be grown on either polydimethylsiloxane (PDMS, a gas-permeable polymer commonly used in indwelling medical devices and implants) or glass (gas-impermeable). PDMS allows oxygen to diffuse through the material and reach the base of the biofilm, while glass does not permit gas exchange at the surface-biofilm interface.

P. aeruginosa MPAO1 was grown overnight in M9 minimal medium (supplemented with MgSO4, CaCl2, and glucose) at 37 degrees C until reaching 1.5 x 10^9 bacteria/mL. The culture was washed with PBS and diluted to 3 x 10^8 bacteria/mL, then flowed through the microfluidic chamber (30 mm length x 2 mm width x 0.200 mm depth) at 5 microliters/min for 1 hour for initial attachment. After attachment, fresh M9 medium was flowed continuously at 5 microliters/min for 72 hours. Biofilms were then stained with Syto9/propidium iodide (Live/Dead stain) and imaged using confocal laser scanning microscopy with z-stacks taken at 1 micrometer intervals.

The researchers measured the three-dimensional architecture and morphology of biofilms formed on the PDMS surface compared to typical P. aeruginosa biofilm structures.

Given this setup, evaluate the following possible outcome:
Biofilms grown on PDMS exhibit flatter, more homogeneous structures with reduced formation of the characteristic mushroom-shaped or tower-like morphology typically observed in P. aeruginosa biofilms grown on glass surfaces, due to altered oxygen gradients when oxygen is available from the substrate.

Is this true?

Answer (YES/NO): YES